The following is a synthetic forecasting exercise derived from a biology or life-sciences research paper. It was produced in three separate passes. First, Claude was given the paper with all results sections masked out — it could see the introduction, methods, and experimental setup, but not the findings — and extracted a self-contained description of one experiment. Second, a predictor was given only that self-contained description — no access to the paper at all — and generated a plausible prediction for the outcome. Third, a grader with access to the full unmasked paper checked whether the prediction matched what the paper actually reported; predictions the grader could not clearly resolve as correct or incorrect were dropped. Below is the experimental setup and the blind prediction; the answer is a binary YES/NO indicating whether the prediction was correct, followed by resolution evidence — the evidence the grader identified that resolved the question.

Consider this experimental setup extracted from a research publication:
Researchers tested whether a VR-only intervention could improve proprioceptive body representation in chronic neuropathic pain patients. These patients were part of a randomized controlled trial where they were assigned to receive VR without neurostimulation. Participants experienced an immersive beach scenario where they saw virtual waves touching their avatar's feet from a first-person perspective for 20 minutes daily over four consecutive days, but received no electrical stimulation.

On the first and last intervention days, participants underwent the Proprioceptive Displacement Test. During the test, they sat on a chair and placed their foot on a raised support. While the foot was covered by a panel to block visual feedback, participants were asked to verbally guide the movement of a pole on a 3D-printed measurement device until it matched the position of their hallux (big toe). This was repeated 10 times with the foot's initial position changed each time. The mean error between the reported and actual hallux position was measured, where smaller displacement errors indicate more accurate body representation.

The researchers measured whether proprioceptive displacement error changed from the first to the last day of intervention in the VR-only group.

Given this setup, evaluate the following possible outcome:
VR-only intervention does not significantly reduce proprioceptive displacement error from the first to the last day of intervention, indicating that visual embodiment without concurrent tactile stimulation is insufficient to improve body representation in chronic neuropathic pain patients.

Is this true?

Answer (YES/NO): YES